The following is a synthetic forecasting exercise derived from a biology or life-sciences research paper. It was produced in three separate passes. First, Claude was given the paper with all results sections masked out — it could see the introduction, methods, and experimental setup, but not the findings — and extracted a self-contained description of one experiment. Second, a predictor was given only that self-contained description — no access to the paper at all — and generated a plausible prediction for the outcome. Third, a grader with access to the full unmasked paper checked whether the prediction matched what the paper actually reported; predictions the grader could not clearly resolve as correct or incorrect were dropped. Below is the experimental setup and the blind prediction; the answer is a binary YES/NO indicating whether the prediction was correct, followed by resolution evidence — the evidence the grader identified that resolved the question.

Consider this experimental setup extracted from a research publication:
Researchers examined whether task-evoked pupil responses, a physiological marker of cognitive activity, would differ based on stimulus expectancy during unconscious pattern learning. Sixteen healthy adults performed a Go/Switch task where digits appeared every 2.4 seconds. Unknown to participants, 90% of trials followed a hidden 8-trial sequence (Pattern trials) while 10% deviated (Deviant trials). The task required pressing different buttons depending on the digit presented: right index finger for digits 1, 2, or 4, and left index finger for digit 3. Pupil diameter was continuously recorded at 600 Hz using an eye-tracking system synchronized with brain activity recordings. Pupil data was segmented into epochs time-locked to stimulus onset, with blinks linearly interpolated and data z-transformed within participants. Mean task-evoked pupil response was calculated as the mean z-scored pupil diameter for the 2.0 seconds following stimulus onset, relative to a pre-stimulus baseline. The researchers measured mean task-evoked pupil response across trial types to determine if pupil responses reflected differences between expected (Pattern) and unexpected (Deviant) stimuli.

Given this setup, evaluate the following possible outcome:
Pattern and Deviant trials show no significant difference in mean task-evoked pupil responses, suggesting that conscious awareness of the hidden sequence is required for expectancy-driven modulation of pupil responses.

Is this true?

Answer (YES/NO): NO